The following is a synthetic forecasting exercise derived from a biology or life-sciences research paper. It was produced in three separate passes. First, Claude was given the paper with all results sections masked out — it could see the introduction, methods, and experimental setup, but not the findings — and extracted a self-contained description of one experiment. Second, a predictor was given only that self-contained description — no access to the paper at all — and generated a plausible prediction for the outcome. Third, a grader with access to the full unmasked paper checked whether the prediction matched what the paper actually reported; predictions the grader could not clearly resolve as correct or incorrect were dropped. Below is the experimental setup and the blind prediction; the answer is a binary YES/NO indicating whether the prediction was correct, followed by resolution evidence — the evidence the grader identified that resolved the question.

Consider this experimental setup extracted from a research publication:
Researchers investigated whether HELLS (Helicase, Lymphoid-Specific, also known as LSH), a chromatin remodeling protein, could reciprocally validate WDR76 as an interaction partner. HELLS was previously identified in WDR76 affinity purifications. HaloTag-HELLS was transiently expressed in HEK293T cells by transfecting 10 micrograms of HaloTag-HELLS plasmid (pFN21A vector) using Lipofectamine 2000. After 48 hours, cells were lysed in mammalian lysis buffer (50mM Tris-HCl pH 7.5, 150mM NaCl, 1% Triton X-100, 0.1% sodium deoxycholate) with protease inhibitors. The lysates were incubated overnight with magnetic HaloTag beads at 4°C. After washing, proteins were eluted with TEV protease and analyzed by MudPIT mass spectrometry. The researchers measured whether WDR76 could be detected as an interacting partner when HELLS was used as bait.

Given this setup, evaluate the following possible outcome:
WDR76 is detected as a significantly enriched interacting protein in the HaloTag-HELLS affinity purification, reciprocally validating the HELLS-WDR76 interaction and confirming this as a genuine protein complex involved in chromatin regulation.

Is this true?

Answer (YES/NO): NO